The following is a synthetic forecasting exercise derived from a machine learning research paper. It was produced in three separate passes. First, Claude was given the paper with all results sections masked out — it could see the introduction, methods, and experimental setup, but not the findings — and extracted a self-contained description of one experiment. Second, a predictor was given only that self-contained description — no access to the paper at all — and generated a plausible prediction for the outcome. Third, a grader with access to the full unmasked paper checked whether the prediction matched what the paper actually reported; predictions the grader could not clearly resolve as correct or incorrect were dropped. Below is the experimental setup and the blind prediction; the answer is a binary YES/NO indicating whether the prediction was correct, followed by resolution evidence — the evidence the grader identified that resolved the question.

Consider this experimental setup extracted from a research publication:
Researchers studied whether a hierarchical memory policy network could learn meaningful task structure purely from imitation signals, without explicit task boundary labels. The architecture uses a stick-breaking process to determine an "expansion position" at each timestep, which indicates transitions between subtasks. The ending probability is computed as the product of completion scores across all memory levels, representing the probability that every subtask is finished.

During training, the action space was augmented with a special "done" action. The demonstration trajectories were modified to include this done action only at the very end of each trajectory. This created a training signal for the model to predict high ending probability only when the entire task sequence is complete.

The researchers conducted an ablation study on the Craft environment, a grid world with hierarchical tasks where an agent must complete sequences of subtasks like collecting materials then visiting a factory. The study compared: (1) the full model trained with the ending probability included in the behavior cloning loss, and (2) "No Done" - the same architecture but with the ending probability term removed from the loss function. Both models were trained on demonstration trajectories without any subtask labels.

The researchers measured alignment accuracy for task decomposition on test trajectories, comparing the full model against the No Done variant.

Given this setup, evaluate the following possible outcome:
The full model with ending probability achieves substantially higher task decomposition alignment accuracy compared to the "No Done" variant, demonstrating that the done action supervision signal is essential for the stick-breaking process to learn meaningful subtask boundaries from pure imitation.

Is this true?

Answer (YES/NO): YES